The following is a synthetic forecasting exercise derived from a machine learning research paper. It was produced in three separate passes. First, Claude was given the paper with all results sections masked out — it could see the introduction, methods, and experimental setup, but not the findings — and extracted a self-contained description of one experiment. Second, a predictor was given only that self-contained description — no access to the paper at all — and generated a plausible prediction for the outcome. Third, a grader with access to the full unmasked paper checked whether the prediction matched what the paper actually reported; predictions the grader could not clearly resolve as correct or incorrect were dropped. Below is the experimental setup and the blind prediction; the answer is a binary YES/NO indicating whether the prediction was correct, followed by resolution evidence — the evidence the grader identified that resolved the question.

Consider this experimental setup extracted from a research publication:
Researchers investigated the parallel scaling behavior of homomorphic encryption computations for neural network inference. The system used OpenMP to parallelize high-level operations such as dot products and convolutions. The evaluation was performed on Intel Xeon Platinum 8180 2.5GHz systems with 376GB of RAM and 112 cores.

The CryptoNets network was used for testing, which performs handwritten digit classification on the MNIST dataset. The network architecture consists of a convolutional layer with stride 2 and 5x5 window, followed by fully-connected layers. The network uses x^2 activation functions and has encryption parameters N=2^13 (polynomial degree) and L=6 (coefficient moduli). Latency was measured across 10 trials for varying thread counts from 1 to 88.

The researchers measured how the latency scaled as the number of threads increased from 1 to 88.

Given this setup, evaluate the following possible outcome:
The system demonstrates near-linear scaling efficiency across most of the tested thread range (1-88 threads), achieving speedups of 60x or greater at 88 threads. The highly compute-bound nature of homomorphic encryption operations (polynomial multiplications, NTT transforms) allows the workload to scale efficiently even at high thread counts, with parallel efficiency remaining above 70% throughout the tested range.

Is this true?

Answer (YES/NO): NO